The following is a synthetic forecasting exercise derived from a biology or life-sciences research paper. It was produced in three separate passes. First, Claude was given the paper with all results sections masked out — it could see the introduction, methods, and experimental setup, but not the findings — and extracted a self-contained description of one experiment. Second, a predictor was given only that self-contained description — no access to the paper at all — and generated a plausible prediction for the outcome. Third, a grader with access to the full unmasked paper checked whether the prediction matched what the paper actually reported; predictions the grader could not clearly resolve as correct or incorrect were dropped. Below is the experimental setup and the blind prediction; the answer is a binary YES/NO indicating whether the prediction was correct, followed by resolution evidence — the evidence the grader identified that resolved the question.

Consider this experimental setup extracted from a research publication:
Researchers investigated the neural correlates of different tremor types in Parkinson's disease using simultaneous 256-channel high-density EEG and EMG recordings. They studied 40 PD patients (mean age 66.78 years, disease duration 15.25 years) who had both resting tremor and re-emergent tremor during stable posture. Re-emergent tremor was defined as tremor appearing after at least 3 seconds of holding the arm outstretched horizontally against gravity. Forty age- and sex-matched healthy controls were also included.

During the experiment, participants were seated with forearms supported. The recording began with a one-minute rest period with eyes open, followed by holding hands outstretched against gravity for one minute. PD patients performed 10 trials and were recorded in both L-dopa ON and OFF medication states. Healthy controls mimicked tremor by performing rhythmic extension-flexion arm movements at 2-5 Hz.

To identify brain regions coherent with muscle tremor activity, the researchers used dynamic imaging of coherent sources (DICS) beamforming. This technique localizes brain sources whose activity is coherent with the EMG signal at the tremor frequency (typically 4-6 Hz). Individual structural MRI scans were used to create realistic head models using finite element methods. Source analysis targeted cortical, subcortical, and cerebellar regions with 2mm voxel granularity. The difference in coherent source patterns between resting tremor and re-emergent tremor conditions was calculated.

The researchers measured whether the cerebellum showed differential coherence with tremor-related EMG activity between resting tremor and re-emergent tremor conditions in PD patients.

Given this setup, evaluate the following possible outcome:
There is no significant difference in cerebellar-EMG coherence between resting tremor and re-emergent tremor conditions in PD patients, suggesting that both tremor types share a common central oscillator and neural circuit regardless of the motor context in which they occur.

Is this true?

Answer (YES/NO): NO